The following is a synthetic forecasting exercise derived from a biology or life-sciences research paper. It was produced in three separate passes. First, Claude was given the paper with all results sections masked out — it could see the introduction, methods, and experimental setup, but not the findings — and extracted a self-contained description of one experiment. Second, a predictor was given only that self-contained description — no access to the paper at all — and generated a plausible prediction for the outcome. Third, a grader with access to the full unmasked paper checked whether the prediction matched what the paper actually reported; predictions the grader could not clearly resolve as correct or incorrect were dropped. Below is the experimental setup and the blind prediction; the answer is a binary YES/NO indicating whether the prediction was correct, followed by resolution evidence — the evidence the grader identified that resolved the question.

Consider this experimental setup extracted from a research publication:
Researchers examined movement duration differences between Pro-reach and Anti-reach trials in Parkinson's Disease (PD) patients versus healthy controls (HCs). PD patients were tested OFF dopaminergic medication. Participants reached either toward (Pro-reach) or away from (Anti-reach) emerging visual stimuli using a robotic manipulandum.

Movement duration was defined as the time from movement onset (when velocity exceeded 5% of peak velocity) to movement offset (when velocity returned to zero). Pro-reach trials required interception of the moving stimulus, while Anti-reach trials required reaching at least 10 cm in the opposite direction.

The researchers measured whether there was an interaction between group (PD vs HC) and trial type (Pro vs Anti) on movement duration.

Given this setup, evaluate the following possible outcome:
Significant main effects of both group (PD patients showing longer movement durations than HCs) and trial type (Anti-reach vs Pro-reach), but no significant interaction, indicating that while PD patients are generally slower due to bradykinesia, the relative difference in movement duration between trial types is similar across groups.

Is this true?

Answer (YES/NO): NO